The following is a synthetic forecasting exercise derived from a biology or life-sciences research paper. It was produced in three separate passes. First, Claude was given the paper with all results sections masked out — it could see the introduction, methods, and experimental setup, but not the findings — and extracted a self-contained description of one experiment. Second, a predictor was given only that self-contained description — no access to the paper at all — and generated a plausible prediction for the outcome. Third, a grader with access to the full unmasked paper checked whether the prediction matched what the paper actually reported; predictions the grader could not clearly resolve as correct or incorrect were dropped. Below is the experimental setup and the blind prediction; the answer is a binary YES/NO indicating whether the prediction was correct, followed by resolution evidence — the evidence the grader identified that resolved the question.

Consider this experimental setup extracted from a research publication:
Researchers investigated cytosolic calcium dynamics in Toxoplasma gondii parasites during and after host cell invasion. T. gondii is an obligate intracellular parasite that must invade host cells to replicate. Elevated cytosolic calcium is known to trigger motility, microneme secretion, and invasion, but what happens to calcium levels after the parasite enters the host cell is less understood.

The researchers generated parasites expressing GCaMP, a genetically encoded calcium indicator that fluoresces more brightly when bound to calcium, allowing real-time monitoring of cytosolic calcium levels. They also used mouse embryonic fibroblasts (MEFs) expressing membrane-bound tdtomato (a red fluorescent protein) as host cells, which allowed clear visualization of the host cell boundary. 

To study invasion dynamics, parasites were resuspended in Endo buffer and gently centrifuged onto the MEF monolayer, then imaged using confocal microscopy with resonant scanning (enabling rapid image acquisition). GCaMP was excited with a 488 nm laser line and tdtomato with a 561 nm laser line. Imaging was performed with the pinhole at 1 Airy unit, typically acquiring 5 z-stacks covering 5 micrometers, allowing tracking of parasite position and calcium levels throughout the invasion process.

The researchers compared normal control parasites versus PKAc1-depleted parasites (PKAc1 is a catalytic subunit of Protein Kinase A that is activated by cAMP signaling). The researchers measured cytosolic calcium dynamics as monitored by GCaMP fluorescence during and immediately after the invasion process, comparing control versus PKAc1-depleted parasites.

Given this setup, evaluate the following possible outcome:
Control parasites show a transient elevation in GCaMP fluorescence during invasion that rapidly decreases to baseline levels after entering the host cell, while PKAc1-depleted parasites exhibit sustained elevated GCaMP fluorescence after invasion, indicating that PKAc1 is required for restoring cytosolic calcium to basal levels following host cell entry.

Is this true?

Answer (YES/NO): YES